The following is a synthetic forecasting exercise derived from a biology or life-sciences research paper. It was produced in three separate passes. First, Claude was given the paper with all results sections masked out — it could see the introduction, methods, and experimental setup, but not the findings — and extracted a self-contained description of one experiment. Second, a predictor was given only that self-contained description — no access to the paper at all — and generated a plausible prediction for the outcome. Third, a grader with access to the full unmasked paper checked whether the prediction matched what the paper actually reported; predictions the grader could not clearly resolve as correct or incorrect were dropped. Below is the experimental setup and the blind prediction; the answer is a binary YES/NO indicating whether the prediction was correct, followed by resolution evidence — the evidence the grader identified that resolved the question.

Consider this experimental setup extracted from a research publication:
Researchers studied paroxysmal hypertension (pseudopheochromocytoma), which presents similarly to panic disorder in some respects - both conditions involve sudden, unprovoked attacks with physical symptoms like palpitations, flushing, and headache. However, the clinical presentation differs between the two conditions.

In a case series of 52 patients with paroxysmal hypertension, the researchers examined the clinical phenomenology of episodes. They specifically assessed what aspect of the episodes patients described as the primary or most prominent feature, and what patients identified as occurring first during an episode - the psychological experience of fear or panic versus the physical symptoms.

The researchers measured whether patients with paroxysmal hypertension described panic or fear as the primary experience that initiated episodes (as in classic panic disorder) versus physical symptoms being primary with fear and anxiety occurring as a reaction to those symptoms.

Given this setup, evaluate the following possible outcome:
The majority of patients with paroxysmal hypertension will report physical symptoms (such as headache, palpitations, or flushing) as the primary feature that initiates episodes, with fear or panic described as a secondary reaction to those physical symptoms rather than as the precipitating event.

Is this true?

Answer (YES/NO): YES